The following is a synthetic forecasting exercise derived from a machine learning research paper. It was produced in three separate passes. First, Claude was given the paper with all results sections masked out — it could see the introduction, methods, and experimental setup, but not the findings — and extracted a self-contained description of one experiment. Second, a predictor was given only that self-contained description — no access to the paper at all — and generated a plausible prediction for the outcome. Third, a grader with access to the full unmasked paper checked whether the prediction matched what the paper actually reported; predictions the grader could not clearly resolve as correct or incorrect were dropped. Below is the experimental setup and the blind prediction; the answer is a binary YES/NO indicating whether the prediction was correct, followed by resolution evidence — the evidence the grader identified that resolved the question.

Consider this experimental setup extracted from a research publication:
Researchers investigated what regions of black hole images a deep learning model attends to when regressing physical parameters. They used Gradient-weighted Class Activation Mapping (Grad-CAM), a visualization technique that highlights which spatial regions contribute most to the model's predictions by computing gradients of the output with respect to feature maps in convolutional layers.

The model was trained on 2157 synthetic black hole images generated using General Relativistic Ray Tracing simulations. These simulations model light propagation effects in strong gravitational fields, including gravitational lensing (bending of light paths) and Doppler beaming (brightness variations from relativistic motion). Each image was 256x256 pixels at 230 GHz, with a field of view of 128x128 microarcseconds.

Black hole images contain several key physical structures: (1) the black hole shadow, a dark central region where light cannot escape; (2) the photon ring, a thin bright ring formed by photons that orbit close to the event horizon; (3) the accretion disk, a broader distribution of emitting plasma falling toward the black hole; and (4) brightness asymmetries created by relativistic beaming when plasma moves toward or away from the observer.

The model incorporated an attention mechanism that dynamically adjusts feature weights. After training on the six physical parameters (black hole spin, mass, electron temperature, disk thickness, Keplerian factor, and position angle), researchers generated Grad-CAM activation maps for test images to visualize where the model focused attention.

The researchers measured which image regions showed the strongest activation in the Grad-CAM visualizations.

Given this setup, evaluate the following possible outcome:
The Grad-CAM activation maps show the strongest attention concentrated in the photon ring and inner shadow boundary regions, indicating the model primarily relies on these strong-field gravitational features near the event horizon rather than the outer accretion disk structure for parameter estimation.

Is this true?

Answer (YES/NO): NO